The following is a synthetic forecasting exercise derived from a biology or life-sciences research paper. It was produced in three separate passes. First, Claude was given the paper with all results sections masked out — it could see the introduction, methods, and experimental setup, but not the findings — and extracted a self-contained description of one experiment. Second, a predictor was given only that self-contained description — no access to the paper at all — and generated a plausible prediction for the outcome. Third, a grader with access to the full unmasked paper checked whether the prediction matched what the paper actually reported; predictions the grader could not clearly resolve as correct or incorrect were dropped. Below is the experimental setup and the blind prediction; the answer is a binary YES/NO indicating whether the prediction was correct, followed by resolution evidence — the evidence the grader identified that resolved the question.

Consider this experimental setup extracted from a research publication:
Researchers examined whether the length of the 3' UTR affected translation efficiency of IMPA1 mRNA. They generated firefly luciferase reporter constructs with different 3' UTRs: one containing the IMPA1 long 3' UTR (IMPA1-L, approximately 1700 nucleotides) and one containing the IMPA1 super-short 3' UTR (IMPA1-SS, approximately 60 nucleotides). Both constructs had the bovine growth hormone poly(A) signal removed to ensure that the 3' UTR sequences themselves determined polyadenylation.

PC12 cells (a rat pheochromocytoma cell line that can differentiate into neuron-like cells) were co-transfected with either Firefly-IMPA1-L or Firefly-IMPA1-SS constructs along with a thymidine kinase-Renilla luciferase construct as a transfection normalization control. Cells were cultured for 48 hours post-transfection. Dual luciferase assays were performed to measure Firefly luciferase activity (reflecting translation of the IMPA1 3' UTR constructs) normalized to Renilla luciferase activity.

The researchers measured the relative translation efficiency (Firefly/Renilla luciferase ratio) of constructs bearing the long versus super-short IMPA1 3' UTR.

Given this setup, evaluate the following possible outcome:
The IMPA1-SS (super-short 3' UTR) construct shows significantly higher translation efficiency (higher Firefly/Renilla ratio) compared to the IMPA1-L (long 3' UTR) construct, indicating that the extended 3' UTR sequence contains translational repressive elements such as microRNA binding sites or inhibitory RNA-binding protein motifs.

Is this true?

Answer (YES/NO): NO